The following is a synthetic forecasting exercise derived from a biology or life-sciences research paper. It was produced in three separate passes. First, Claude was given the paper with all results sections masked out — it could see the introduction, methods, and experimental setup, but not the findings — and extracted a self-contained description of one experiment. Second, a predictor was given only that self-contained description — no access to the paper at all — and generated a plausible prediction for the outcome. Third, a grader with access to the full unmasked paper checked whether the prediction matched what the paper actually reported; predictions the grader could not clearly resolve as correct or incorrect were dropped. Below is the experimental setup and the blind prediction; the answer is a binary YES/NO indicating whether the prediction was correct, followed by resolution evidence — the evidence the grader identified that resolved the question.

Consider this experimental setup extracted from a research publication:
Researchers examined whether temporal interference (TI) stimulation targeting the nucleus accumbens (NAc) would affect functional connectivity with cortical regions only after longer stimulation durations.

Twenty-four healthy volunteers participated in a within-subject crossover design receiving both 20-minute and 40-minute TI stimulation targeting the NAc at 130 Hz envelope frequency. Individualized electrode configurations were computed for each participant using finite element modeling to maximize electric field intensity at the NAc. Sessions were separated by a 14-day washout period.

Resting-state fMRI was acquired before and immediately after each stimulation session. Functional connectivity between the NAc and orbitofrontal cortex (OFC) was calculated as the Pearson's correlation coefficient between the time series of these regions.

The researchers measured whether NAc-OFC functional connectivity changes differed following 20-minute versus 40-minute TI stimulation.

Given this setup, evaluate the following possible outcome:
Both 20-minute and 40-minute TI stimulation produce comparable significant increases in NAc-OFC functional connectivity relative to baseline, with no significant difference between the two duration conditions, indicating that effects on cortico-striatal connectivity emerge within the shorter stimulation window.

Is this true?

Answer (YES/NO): NO